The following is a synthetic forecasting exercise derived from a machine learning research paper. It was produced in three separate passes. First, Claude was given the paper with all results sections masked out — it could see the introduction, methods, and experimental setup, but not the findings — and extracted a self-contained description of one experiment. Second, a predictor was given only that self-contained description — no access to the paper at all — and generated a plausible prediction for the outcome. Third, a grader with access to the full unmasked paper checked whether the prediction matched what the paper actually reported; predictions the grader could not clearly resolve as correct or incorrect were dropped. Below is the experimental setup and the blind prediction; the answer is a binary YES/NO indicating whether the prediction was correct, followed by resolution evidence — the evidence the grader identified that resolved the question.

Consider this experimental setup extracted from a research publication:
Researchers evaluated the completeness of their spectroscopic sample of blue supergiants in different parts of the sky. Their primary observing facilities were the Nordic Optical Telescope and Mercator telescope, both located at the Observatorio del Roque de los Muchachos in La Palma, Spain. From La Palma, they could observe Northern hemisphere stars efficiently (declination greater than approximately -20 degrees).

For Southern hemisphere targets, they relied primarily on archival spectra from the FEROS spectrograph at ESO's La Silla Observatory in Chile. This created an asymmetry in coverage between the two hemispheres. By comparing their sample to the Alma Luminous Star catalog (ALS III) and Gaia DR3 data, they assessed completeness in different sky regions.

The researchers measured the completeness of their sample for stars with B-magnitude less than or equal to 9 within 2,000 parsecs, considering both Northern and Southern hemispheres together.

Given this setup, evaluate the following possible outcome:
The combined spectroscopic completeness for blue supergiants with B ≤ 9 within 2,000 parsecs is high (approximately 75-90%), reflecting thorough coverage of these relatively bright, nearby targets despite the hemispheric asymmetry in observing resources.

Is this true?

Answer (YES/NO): YES